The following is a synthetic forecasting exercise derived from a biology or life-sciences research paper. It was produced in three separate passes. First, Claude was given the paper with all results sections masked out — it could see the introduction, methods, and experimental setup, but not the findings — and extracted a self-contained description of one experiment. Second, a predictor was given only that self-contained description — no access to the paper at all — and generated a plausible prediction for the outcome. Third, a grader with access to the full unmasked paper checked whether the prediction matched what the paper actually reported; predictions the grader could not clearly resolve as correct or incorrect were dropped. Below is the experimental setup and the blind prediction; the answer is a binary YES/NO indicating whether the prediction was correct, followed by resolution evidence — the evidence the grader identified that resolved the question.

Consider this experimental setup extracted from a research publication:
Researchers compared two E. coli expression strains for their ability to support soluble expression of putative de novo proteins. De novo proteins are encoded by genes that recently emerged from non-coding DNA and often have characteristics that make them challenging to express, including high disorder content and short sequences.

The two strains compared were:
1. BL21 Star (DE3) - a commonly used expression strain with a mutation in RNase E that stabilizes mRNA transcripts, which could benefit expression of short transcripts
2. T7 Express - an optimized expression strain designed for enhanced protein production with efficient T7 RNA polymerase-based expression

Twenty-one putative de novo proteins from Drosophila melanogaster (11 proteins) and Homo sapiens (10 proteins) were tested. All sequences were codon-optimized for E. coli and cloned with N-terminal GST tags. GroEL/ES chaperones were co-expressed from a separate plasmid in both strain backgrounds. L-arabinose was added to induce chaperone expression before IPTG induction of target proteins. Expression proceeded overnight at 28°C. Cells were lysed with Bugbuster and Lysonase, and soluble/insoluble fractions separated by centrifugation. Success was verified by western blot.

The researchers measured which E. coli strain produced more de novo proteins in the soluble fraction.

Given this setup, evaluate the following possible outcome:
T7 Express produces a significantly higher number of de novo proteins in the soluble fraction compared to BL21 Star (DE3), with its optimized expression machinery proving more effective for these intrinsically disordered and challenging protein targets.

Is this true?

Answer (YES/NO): YES